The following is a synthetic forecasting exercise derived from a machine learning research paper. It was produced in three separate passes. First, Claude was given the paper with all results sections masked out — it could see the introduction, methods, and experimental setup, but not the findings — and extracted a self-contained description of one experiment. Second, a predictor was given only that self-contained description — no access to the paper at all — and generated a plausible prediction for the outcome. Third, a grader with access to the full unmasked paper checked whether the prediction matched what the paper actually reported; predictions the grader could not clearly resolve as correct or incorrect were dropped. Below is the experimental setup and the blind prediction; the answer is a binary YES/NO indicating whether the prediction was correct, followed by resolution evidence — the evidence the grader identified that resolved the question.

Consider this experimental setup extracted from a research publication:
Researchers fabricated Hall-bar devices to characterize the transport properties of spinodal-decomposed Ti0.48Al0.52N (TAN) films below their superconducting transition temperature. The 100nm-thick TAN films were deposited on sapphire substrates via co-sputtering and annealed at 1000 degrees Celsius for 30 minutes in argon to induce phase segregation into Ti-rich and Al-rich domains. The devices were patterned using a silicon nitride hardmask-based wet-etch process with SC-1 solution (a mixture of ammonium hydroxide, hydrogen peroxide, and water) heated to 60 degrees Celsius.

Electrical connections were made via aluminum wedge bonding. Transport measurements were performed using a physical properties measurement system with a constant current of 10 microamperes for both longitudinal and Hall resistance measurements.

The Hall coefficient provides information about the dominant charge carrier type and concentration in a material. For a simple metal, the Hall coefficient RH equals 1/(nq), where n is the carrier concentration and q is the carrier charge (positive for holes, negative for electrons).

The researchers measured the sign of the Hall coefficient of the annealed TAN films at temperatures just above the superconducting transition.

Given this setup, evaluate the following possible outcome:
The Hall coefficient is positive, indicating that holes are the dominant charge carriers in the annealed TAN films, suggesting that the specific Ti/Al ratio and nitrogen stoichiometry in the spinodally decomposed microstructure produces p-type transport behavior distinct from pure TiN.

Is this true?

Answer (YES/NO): NO